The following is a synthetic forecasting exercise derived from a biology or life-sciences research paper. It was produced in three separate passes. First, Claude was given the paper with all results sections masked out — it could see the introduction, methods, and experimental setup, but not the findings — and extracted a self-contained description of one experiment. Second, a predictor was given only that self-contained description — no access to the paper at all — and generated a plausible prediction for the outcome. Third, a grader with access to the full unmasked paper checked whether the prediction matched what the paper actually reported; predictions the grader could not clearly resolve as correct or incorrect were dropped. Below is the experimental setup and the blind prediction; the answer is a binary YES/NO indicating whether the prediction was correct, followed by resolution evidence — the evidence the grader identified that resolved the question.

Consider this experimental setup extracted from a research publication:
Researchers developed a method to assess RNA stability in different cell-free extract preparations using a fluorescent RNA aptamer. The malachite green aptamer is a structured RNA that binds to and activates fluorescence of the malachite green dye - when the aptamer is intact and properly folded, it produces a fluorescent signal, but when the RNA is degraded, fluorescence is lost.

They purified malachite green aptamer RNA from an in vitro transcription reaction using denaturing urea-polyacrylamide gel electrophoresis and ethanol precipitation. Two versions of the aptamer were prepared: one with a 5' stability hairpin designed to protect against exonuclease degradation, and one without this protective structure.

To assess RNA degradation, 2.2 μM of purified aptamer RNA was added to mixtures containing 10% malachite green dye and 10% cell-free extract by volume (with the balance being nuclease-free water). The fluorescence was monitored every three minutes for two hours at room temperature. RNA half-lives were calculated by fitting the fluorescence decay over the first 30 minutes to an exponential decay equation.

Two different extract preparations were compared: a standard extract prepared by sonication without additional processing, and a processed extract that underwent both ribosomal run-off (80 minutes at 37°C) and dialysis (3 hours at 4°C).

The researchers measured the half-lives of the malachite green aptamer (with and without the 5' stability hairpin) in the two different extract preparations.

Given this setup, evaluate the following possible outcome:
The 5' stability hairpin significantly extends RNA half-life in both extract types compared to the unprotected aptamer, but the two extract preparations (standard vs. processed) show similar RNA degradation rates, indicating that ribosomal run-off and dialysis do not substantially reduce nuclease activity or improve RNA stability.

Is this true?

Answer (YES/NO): YES